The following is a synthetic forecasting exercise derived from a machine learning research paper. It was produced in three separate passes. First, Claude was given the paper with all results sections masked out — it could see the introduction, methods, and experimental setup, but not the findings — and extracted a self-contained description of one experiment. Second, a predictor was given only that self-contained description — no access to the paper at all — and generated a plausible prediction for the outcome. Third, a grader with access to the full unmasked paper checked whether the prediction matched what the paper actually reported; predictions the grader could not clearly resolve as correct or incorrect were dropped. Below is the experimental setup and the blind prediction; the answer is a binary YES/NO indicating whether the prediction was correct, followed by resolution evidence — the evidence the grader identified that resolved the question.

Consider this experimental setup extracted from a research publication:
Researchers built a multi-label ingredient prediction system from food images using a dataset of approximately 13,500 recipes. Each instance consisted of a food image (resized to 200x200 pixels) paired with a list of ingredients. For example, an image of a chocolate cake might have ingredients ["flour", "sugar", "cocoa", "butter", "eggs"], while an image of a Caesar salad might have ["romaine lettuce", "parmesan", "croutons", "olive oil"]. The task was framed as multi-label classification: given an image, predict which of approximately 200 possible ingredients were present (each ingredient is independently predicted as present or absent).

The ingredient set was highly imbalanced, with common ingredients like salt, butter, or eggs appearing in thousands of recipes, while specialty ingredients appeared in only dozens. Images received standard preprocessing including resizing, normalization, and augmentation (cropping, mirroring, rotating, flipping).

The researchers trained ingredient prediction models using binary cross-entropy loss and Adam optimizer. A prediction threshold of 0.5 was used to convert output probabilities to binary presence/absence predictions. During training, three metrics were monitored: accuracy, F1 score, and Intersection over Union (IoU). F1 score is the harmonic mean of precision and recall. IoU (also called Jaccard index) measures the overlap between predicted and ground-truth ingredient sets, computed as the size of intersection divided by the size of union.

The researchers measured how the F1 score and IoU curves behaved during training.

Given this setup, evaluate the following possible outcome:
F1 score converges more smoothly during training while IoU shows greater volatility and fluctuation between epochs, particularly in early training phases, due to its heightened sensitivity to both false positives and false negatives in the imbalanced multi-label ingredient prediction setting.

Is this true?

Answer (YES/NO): NO